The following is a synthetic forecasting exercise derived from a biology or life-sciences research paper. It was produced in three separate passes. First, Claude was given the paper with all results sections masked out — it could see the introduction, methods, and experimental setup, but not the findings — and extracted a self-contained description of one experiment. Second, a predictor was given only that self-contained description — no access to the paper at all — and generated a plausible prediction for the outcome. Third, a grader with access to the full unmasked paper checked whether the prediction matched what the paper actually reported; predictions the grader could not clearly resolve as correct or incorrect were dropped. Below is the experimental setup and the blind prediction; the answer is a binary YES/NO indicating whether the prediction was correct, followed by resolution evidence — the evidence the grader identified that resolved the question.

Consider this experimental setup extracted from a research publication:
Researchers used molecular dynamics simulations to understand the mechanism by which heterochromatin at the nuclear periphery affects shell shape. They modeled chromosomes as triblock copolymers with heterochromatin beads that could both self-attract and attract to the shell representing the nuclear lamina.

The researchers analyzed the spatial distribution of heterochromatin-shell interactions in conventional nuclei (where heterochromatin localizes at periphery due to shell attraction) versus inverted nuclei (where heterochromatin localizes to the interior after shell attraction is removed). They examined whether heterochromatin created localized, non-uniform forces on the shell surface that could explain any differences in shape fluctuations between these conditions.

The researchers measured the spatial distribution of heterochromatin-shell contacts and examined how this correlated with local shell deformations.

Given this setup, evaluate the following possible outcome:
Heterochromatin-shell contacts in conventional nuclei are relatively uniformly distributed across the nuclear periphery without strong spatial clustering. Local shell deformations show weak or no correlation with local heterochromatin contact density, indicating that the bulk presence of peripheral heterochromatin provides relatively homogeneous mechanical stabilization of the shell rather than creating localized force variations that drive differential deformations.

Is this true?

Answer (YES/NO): NO